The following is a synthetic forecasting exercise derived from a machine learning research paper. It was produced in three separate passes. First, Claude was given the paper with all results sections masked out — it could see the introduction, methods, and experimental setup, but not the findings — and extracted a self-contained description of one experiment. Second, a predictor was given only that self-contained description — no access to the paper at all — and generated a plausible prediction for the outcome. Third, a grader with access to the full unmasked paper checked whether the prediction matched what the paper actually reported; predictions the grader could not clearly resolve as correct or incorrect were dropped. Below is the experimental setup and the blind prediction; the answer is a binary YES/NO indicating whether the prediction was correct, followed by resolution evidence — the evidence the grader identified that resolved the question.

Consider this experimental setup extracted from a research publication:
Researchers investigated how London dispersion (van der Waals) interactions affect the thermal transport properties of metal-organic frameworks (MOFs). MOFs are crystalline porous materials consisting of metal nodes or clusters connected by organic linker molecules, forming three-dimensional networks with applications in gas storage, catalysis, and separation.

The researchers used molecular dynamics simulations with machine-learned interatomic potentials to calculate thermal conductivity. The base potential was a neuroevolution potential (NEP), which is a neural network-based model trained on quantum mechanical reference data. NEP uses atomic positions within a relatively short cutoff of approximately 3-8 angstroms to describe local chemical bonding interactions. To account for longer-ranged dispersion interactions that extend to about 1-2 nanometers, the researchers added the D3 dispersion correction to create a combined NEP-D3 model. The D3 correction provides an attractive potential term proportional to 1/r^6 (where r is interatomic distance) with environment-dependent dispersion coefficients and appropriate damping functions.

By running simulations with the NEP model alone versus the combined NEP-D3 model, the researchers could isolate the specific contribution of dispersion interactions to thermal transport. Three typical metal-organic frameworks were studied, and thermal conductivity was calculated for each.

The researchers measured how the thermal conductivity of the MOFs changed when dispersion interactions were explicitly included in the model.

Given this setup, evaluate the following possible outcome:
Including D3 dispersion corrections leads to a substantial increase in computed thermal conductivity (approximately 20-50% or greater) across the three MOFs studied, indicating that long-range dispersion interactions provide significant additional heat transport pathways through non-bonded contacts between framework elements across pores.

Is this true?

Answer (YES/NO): NO